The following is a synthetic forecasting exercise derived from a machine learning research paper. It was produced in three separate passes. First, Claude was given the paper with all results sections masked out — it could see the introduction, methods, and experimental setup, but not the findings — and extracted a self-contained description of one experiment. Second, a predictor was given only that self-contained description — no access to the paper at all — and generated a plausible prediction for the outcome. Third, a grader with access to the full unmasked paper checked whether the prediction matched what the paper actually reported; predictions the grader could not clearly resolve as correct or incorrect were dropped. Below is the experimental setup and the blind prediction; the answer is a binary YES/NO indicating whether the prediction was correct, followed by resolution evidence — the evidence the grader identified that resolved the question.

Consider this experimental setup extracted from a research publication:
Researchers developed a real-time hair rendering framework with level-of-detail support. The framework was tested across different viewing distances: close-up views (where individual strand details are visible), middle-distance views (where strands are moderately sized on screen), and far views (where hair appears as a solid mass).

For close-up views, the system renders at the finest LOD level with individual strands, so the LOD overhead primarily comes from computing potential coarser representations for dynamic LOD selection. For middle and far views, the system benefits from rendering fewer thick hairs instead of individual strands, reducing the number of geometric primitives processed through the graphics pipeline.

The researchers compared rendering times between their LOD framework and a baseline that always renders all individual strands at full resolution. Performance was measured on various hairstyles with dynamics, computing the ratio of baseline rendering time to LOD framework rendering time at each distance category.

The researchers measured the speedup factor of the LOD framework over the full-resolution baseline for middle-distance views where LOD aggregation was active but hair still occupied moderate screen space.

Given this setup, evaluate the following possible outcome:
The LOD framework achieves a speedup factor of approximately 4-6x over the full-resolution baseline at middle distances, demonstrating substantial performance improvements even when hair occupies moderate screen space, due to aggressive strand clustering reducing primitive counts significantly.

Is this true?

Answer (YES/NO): NO